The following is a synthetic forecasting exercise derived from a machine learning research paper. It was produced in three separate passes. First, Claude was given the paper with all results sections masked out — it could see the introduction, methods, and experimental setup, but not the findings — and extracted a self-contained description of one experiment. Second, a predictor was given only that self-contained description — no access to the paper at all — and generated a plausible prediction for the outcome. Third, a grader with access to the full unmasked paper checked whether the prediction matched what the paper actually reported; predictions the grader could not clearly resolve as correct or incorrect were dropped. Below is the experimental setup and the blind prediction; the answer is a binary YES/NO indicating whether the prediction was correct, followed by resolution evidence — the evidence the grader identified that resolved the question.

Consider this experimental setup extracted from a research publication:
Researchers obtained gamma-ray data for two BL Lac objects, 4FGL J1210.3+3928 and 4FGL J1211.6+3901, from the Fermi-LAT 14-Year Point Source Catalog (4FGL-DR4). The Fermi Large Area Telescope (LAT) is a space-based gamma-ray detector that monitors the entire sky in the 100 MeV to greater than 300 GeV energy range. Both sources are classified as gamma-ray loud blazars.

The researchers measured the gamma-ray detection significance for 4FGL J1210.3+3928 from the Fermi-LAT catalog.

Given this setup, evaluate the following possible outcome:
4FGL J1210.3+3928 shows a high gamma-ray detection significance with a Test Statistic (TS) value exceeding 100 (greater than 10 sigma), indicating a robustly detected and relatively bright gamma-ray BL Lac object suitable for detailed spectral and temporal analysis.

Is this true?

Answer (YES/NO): NO